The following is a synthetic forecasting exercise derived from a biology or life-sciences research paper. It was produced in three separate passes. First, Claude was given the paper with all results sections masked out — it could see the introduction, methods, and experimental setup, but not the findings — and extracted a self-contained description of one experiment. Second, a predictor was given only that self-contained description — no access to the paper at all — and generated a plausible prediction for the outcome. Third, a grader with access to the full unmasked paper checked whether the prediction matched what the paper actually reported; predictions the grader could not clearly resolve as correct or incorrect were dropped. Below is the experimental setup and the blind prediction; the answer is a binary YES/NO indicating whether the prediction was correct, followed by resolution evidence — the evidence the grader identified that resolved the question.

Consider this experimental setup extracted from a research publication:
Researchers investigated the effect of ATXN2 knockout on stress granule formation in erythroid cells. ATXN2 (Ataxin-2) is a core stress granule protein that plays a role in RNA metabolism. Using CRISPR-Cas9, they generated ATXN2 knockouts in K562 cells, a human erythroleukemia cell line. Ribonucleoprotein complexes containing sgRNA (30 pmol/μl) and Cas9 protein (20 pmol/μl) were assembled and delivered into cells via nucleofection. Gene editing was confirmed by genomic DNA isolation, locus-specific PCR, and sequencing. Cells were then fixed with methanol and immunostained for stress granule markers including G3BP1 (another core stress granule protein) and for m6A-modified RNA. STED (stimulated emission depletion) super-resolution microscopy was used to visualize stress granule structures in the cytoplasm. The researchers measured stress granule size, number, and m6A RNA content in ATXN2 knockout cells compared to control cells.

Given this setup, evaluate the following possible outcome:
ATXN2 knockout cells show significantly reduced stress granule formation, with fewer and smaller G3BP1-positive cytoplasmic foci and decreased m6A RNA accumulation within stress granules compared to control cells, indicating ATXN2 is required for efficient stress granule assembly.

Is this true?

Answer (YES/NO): NO